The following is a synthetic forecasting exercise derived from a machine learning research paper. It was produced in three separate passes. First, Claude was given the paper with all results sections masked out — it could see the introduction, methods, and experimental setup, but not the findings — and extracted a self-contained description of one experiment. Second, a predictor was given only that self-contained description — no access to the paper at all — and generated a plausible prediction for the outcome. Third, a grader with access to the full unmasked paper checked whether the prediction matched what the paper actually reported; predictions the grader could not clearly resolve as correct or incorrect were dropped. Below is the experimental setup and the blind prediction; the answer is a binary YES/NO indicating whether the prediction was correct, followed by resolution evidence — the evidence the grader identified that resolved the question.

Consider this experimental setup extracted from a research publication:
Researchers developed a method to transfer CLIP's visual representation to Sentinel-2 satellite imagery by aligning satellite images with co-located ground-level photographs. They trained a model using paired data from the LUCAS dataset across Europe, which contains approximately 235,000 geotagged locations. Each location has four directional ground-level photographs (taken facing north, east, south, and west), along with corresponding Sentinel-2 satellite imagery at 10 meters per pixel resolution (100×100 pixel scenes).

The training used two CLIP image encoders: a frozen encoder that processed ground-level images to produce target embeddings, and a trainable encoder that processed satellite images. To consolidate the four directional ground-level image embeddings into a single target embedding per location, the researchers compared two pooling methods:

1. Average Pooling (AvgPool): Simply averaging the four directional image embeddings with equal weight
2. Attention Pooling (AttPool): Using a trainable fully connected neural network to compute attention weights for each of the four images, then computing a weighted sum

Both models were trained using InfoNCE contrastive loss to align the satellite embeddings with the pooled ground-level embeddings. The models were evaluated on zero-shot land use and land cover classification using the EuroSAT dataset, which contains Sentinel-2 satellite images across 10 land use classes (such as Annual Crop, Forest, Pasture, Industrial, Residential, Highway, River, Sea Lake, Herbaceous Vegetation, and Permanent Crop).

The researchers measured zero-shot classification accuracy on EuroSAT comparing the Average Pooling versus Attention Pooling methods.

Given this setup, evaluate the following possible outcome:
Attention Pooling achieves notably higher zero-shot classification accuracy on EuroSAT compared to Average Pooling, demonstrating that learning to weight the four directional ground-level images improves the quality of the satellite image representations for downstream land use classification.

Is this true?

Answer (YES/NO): NO